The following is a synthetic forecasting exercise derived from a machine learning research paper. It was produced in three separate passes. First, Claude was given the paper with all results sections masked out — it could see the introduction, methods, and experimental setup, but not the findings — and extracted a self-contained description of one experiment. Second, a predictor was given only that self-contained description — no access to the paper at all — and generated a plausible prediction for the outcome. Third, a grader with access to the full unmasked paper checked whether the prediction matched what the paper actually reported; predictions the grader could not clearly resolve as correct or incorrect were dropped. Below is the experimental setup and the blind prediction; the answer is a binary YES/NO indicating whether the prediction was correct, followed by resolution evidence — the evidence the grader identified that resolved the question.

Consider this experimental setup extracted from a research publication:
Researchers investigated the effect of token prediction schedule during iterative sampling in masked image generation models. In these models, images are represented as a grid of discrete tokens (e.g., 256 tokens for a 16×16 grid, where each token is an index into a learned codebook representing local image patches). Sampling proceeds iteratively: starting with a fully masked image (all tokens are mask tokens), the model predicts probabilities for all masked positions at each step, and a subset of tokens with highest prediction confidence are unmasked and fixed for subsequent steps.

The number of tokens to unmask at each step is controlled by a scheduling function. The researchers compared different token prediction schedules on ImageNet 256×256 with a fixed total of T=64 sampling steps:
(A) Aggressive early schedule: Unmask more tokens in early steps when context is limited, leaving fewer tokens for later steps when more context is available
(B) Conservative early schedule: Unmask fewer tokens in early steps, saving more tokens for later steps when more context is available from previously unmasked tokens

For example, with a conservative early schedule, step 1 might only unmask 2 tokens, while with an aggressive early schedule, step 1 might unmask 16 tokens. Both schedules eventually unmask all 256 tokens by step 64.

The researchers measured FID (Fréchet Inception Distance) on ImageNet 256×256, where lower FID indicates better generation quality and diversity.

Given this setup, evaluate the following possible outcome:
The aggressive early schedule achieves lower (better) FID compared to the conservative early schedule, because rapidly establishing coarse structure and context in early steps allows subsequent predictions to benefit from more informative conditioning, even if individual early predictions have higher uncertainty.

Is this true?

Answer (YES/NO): NO